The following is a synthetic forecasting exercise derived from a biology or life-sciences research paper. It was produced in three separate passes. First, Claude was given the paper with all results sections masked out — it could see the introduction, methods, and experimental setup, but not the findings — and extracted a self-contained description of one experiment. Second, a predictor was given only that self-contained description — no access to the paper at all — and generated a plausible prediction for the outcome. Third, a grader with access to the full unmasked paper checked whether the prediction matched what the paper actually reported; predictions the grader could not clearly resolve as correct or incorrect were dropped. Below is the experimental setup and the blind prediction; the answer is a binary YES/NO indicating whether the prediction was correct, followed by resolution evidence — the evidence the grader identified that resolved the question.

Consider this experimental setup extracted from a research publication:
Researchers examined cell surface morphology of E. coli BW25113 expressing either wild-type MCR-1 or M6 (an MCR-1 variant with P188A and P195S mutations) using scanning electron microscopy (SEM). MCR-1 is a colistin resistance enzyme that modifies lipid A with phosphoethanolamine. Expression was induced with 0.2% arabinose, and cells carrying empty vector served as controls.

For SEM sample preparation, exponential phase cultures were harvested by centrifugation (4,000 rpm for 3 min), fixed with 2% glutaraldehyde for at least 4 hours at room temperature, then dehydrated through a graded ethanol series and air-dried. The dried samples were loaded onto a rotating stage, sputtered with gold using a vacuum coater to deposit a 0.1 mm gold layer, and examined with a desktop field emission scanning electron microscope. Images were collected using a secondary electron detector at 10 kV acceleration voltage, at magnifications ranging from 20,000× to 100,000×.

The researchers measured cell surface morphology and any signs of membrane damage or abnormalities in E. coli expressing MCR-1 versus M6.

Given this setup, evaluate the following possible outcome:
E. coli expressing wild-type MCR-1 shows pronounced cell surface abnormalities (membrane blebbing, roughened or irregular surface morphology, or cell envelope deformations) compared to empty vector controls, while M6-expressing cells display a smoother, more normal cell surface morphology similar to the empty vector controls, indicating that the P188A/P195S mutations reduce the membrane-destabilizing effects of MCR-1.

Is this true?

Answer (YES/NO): NO